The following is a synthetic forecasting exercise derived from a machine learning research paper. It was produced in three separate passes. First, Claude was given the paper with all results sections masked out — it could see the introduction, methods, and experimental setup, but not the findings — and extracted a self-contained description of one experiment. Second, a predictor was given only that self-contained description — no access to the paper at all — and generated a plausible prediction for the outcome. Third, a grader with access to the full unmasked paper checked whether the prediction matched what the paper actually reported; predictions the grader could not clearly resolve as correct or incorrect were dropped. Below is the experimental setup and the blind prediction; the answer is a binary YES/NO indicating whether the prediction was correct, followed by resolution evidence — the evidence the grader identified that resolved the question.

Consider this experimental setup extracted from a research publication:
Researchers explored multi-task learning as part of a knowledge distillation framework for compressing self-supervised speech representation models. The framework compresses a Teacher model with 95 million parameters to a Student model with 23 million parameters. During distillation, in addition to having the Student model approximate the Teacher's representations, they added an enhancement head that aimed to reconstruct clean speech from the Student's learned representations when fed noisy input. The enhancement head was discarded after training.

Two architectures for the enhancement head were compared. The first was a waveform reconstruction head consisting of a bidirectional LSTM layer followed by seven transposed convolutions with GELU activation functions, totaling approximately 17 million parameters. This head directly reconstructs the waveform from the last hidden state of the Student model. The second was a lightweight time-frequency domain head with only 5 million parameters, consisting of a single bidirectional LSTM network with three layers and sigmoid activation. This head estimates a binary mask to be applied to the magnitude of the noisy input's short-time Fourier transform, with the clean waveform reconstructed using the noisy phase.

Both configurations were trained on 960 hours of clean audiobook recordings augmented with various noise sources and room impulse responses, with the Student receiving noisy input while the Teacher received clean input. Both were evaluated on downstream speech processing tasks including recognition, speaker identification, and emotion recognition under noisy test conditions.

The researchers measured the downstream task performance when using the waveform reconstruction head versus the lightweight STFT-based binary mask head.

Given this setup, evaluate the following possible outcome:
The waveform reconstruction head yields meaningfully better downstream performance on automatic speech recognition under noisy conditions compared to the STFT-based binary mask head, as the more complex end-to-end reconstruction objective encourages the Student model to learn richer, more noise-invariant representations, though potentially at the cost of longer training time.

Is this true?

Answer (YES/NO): NO